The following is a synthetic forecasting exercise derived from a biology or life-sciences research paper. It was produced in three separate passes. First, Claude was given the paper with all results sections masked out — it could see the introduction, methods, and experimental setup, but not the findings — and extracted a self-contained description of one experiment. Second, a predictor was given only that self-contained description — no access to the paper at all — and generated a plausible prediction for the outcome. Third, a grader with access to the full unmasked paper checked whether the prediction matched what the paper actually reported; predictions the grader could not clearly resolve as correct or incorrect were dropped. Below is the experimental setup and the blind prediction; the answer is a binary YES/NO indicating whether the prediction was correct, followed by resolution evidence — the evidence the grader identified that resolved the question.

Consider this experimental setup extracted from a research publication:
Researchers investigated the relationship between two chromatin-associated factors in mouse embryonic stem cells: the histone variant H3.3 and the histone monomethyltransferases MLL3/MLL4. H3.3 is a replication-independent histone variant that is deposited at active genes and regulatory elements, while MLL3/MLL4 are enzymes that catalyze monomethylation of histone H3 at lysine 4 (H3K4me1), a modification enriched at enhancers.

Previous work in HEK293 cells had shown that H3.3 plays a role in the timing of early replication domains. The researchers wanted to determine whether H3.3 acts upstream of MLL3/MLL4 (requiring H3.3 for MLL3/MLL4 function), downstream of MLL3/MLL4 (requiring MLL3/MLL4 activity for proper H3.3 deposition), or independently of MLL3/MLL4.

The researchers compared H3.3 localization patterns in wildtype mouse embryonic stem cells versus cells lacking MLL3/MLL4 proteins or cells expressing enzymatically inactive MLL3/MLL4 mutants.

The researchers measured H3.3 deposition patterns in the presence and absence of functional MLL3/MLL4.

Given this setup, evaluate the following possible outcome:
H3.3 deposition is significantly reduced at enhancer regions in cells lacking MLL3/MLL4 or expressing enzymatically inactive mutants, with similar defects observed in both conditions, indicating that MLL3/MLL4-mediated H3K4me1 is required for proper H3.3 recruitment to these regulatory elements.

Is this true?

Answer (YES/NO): NO